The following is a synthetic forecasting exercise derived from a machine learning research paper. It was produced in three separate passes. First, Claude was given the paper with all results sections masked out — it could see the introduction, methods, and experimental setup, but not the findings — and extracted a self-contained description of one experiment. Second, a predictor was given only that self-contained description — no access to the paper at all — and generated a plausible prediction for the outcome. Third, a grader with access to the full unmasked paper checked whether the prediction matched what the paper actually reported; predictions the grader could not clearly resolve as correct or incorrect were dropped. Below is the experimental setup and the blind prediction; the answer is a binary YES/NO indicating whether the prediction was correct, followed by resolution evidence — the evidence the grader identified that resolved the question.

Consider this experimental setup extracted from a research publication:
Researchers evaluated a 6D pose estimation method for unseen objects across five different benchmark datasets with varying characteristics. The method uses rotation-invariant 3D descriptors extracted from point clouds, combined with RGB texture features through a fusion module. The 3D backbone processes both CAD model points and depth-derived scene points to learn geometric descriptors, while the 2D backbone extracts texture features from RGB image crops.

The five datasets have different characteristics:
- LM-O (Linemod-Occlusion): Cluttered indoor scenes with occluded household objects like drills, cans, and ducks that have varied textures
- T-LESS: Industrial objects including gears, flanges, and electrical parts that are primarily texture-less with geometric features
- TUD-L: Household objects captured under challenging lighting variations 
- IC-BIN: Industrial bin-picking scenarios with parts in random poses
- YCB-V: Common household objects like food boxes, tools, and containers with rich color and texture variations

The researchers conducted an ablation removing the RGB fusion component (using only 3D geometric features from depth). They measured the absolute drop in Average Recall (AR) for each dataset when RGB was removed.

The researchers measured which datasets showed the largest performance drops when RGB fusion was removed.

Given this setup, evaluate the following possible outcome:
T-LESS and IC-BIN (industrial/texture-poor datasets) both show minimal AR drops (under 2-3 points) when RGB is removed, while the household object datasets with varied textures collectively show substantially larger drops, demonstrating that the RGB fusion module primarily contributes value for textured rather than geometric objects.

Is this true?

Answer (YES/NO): NO